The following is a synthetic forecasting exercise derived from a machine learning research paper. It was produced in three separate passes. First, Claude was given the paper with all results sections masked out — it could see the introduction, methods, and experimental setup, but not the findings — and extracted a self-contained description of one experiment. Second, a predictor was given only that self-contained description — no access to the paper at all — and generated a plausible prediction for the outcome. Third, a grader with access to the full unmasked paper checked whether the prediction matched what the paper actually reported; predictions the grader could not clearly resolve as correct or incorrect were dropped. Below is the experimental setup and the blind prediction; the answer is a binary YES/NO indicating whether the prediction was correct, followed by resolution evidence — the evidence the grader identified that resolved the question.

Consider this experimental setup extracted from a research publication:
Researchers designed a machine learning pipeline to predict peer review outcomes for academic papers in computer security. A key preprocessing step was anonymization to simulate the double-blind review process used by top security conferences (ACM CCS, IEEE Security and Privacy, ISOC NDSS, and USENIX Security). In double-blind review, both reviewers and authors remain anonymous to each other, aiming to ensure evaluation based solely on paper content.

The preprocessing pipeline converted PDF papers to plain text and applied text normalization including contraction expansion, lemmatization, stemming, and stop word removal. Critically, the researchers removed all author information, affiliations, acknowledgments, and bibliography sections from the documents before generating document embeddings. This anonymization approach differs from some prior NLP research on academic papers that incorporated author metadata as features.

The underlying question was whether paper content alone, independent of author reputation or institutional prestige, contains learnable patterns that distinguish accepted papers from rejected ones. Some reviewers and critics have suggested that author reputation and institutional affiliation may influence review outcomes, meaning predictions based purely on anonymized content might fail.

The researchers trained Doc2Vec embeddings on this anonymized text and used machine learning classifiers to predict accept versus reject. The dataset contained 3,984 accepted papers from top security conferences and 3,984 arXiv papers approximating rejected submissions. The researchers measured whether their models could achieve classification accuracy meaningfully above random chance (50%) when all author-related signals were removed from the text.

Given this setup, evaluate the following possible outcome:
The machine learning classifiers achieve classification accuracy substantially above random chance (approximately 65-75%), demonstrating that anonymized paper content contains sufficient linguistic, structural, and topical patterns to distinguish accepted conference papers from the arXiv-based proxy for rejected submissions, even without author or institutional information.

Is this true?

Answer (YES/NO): NO